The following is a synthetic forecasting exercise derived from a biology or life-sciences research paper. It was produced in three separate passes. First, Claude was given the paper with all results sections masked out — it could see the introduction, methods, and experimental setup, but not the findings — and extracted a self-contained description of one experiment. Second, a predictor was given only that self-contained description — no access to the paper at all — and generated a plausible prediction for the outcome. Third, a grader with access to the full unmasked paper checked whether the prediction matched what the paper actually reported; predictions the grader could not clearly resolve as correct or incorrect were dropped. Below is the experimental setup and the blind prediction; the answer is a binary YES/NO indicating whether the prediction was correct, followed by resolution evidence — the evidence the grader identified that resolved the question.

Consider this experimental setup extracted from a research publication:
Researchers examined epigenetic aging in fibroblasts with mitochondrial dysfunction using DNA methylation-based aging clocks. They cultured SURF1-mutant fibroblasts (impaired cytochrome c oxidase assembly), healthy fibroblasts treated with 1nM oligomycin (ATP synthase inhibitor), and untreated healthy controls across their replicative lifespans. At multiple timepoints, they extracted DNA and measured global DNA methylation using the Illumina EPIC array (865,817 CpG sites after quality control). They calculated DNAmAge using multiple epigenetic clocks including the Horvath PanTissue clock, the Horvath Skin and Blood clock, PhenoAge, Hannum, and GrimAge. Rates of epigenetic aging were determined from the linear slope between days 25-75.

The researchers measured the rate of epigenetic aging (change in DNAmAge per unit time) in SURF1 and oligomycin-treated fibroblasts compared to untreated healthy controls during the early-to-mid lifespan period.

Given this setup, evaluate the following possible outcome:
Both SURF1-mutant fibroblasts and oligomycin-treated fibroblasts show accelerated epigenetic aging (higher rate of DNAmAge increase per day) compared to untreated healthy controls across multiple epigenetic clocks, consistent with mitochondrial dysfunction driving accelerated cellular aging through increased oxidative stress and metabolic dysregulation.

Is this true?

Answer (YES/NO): YES